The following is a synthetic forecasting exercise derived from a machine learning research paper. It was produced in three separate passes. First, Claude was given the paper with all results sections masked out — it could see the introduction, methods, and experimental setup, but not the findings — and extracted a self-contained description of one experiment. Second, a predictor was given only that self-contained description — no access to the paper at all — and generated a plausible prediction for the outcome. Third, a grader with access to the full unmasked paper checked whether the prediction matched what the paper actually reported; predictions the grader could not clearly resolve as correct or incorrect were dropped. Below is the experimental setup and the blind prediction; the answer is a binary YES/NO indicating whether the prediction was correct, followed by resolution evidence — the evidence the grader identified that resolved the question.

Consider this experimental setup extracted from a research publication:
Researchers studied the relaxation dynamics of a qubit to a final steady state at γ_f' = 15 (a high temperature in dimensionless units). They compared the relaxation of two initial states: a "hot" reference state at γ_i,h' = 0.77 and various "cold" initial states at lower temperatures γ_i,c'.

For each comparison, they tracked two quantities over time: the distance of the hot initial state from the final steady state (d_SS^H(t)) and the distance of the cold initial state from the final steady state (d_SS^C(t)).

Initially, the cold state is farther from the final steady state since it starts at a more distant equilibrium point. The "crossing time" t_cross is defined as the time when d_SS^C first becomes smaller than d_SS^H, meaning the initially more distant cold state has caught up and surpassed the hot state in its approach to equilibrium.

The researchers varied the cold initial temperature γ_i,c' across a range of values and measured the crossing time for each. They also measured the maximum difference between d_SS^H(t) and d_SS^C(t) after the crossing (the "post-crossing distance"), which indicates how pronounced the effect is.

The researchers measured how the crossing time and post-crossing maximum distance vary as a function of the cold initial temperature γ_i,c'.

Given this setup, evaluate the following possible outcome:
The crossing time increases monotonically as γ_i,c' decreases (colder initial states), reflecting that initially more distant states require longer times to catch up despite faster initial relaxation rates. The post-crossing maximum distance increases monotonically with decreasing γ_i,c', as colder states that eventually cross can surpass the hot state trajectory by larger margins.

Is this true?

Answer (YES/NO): NO